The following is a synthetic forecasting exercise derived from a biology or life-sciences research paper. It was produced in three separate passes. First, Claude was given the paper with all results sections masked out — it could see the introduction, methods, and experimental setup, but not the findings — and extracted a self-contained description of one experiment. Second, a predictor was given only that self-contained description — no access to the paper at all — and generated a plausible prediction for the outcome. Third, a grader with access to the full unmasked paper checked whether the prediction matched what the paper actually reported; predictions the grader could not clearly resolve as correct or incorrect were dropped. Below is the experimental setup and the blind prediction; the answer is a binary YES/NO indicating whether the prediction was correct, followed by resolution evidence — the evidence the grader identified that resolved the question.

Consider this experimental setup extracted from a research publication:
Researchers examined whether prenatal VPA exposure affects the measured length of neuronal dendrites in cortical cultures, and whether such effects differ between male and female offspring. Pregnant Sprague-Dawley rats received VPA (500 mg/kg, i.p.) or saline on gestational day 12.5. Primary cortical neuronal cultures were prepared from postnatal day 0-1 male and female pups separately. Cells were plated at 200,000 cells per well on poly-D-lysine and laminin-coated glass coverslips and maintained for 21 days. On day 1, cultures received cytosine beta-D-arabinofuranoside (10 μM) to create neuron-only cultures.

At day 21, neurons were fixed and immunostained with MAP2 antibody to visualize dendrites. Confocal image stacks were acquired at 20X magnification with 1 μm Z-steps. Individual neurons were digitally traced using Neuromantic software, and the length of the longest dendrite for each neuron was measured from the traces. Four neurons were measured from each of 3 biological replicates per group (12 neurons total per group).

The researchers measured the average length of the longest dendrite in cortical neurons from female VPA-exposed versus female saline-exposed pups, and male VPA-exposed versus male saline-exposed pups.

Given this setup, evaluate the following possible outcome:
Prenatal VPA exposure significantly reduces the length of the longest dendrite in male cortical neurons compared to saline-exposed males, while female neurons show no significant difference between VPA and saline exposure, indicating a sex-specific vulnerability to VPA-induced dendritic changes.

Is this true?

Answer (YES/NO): NO